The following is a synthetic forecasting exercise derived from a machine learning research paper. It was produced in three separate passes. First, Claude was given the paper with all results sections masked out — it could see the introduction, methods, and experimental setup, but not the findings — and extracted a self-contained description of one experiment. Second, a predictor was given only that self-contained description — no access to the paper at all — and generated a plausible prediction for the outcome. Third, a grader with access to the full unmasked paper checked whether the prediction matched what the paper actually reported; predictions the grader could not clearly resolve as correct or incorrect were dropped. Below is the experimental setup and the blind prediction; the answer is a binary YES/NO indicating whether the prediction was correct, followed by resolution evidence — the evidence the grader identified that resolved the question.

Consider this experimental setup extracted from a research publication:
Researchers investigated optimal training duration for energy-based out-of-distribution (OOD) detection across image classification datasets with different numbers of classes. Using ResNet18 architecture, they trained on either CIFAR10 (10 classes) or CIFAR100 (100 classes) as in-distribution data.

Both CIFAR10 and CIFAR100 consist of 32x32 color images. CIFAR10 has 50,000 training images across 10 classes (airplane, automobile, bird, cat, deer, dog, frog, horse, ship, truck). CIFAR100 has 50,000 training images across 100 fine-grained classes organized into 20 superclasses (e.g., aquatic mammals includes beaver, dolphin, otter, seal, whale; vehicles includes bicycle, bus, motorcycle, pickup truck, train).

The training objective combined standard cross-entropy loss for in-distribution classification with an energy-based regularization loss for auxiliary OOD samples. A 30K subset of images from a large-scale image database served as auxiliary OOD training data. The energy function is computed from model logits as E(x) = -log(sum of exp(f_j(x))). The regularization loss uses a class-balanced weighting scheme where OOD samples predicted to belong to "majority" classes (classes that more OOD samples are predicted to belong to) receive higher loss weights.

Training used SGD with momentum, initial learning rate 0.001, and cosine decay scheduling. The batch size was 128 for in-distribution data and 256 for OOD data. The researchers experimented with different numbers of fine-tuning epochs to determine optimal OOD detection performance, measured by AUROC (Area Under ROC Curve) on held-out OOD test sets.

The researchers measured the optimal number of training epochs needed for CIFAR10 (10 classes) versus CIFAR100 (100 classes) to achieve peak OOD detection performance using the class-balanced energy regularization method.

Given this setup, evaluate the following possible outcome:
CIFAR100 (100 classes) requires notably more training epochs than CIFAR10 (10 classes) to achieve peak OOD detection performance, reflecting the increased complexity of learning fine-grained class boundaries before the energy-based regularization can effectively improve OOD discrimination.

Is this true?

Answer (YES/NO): NO